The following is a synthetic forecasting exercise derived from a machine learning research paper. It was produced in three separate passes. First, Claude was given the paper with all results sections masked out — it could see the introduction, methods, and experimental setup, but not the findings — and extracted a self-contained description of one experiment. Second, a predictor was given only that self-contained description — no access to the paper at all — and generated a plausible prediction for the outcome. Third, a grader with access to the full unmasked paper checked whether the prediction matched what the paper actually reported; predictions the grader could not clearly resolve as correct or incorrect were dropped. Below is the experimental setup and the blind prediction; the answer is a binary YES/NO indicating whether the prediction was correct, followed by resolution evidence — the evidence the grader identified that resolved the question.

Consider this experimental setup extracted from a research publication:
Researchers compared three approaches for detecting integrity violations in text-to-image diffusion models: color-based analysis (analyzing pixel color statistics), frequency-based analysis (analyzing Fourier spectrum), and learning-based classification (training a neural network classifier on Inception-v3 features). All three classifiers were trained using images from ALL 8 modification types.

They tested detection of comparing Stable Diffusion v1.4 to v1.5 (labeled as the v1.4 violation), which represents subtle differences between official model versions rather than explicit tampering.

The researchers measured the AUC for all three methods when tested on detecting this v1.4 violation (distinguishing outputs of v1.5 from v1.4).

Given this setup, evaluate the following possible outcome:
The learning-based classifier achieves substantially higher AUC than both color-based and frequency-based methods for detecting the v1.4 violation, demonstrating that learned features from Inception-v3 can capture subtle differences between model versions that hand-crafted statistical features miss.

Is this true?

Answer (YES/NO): NO